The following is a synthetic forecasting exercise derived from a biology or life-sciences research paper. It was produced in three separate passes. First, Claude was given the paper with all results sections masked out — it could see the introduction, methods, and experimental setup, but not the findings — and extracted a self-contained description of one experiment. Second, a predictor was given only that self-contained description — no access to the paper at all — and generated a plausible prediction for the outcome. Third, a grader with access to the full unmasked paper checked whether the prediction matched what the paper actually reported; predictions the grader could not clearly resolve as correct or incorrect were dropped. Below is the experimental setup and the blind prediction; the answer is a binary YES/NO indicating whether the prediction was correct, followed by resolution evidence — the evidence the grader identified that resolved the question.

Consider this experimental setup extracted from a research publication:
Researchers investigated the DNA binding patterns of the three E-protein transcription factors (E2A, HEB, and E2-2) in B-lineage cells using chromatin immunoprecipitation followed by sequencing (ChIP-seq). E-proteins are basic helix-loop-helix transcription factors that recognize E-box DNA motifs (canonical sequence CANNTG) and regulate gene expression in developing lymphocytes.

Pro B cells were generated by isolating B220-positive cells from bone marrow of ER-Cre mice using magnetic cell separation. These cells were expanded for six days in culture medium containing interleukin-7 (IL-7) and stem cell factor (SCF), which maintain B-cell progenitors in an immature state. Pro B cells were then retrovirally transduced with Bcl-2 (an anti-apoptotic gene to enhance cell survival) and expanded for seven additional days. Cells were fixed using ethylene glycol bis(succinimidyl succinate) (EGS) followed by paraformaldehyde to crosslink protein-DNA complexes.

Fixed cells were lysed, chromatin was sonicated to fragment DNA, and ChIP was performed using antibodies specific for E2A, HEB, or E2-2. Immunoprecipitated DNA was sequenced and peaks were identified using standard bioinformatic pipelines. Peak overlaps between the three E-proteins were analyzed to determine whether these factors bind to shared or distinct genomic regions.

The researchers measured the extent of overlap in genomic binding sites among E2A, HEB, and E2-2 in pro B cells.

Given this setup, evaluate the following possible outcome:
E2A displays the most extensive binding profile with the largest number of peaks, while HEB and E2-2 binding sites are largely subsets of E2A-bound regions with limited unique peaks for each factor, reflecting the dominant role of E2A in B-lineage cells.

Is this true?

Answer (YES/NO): YES